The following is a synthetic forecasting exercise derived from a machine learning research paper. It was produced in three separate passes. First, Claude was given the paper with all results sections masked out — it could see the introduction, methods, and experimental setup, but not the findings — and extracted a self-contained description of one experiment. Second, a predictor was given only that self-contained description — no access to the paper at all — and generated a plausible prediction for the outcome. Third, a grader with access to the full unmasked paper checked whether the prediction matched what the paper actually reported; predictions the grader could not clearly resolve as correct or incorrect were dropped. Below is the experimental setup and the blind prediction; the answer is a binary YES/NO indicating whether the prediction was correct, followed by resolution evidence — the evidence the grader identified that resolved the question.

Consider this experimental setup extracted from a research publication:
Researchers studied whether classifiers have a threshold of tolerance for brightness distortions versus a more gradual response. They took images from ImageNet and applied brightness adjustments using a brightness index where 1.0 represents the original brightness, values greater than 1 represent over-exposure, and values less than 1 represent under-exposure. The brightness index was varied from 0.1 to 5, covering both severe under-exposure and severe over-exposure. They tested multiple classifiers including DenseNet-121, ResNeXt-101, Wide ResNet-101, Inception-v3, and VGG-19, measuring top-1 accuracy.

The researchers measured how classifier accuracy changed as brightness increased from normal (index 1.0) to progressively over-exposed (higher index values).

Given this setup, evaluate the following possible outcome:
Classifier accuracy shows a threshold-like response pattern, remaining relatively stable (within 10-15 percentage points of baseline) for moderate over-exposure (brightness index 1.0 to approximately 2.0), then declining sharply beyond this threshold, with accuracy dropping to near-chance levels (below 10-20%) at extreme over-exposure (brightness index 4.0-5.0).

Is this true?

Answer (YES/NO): NO